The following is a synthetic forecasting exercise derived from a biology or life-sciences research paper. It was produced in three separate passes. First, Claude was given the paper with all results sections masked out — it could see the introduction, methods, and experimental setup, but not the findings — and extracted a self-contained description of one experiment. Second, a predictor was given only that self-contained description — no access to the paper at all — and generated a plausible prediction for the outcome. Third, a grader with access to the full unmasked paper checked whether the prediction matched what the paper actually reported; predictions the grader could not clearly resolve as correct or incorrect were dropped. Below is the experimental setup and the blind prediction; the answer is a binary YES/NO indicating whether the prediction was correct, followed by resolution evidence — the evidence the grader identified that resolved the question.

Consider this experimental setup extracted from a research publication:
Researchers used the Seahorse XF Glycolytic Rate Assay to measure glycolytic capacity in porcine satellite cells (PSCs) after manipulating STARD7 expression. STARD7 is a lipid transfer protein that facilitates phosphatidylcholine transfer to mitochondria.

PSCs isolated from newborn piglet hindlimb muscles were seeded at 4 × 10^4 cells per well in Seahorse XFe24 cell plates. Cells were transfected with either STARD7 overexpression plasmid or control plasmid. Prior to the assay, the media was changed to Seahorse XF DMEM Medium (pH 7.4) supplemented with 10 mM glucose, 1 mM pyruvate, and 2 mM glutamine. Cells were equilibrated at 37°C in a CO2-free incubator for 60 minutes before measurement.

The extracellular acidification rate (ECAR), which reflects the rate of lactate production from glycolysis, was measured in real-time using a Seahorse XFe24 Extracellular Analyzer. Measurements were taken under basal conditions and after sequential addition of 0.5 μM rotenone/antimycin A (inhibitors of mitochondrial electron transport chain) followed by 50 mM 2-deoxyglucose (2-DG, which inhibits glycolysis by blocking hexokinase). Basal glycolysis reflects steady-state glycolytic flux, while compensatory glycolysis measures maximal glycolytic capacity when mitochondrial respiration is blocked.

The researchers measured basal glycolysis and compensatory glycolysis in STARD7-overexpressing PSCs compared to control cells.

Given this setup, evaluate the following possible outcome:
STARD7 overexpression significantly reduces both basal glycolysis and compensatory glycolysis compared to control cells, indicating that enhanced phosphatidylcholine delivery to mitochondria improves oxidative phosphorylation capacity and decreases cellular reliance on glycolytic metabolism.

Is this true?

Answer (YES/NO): YES